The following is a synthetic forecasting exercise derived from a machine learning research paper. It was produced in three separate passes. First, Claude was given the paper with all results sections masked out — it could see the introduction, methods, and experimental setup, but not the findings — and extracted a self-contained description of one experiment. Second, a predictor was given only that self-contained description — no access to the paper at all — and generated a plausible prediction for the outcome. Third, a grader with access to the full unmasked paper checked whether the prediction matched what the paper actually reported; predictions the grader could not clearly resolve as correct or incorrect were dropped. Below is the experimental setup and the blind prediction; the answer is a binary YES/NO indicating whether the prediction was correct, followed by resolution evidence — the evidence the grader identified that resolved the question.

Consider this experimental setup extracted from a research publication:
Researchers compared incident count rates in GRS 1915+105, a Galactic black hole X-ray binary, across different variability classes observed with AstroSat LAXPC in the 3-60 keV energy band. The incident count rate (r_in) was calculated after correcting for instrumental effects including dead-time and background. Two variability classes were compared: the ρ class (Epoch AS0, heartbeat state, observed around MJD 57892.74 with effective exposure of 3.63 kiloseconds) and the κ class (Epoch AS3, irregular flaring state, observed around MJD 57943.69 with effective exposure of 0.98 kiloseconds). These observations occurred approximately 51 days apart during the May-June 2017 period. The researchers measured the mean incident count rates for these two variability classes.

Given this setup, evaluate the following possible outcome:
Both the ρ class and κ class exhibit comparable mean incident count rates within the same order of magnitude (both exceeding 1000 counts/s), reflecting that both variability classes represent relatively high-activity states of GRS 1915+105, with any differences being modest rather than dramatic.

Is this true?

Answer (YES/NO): NO